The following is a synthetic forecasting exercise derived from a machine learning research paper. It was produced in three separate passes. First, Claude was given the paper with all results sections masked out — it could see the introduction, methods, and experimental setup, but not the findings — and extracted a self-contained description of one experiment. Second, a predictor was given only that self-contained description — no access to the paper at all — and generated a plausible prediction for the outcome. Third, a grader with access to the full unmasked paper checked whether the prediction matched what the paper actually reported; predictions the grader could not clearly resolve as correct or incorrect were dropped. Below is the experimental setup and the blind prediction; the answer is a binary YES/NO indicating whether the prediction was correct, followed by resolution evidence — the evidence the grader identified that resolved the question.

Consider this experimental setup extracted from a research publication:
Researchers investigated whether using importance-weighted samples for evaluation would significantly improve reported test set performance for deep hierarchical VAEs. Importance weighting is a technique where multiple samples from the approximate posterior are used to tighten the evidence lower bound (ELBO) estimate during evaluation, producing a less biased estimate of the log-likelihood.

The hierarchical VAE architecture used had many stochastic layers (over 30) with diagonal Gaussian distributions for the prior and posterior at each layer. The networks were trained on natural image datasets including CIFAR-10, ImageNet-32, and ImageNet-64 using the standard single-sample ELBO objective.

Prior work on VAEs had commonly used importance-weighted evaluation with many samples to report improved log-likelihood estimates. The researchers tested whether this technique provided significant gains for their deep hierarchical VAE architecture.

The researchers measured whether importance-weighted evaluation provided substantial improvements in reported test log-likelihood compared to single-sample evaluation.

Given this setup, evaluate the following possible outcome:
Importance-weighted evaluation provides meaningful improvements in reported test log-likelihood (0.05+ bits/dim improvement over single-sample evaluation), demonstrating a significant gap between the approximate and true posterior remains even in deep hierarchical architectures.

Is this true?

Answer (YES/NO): NO